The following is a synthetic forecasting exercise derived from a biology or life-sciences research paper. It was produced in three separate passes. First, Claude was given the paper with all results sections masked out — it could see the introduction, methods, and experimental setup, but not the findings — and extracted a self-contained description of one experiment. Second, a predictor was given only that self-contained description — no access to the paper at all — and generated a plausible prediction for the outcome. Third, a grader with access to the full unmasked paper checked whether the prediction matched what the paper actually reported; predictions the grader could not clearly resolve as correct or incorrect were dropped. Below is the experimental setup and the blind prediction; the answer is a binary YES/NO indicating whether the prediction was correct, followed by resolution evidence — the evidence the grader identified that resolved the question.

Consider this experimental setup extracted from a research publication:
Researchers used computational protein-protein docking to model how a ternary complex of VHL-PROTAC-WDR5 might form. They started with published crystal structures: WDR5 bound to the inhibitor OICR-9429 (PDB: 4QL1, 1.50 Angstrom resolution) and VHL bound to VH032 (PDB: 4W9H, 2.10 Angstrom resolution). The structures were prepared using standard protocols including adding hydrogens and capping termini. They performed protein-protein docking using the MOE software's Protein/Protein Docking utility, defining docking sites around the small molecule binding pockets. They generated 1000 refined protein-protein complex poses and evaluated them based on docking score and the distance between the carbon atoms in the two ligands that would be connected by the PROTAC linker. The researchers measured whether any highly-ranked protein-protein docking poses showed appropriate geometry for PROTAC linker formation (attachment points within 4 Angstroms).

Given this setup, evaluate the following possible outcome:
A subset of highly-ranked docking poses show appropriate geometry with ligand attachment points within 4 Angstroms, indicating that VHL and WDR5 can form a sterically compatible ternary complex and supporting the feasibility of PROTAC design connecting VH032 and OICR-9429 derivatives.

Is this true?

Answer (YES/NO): YES